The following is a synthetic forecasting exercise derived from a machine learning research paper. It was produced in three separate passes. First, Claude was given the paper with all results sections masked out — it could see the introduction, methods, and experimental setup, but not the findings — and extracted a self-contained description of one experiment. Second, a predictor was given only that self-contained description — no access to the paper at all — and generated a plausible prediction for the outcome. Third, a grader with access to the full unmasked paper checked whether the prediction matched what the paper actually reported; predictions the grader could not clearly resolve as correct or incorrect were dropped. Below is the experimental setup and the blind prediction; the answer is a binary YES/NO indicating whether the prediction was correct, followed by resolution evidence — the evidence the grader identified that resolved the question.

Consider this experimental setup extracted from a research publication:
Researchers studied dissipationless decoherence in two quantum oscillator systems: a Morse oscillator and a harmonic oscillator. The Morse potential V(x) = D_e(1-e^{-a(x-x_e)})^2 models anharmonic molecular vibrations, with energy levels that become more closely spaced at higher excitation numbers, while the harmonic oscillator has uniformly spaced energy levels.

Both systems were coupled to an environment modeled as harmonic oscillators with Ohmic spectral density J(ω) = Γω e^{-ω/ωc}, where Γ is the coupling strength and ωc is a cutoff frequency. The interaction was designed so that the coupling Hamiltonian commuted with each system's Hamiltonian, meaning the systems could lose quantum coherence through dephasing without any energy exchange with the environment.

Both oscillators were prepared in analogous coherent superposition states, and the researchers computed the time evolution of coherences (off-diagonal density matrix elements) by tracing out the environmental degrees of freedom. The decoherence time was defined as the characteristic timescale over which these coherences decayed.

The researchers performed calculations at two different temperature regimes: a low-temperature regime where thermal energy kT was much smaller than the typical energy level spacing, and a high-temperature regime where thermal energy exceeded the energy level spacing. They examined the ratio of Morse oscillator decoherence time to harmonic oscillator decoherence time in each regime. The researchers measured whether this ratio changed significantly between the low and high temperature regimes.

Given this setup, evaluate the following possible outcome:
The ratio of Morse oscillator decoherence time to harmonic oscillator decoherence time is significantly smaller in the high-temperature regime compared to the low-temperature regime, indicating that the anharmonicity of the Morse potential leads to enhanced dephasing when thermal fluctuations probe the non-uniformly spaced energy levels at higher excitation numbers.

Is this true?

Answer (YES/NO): YES